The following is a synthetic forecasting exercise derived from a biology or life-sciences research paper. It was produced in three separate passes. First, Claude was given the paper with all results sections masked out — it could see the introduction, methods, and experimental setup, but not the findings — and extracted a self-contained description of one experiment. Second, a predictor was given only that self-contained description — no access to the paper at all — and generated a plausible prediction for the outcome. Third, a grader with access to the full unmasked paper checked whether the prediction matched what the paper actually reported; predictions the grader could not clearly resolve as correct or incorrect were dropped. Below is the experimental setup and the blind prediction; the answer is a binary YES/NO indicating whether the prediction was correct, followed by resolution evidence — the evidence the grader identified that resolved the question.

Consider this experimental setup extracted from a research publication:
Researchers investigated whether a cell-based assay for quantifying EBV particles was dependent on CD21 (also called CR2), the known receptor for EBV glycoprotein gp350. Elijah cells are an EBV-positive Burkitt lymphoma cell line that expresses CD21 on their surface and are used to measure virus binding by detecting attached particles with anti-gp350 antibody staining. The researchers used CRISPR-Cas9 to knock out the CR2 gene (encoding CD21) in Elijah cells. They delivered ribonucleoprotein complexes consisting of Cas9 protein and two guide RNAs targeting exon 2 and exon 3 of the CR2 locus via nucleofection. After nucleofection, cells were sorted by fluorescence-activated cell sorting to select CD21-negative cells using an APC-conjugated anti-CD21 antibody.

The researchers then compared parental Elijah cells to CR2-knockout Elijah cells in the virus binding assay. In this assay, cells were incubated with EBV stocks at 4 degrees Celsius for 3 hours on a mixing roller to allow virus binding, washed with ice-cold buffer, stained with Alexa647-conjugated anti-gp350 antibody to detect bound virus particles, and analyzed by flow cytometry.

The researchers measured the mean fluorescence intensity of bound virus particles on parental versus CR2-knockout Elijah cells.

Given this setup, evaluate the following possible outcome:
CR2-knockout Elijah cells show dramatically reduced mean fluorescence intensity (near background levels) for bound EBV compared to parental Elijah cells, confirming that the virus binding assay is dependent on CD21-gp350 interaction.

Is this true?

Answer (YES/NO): YES